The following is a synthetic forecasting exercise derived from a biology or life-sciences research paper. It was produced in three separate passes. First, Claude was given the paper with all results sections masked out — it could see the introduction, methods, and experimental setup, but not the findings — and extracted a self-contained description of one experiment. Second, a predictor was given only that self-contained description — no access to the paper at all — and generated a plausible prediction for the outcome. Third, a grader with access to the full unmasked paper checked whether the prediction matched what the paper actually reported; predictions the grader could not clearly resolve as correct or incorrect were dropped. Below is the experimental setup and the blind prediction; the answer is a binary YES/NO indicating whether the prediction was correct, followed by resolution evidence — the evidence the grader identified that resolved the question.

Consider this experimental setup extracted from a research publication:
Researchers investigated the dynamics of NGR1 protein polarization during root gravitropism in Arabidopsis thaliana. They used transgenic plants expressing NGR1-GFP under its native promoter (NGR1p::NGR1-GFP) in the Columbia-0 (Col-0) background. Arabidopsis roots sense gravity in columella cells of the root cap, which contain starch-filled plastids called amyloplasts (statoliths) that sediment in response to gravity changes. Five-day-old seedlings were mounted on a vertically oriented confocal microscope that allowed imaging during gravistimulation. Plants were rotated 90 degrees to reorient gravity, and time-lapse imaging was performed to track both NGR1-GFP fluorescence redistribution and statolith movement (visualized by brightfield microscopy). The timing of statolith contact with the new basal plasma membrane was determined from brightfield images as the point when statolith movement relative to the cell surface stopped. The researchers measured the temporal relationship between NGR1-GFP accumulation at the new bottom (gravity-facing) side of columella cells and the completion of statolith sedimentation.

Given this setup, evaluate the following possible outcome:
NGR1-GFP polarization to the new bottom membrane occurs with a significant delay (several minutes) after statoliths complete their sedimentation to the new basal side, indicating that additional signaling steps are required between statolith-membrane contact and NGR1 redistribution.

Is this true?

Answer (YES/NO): NO